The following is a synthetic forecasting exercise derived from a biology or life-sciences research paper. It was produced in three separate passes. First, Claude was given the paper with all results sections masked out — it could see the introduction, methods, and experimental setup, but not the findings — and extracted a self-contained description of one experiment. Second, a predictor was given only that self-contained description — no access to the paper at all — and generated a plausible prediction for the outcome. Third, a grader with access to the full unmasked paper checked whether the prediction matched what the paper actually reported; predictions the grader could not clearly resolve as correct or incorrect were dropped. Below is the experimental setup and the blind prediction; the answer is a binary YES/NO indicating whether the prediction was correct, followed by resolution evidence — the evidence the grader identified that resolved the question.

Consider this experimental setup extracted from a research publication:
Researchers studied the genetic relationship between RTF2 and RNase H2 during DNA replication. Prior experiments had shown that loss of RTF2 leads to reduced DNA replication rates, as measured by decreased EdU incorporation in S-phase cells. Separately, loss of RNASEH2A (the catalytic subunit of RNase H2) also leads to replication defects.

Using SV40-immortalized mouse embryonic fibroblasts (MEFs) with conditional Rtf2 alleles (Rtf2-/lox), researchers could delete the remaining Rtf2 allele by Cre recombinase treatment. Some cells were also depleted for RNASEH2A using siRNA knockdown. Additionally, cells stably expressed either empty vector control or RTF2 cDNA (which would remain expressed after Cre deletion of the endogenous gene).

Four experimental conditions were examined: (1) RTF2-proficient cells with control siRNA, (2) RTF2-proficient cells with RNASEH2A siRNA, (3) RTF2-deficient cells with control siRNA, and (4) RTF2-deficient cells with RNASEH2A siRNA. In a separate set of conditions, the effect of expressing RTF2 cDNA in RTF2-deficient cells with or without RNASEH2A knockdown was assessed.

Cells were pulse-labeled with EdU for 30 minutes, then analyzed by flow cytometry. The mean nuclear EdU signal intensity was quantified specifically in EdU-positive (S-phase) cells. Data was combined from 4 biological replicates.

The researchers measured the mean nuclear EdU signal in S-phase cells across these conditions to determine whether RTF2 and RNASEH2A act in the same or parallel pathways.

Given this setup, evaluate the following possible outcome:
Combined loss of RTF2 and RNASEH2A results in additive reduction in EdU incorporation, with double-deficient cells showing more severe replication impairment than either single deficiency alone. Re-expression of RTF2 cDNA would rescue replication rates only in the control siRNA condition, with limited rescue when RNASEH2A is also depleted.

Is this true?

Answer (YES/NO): NO